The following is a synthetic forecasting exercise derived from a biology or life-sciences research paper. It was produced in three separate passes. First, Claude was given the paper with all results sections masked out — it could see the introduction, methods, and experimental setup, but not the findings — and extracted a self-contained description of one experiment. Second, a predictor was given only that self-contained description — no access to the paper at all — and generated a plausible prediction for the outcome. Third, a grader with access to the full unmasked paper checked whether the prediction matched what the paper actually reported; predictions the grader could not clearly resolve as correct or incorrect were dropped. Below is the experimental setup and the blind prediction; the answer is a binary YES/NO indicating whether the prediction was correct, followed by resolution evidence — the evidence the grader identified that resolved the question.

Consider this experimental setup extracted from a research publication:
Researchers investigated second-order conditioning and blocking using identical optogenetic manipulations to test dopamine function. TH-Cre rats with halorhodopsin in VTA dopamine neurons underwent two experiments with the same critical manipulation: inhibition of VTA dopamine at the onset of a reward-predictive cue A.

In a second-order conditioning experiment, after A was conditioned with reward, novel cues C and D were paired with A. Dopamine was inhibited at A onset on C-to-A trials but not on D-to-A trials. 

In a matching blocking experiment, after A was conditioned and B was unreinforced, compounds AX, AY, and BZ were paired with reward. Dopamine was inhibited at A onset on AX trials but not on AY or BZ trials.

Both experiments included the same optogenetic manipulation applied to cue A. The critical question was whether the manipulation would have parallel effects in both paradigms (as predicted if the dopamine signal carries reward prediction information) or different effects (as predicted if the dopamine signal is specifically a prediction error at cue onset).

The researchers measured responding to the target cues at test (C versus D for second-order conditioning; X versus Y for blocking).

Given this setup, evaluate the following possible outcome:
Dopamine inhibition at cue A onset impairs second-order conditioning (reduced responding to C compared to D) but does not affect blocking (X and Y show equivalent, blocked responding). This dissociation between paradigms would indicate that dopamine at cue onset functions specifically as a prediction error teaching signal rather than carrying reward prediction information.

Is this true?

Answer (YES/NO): YES